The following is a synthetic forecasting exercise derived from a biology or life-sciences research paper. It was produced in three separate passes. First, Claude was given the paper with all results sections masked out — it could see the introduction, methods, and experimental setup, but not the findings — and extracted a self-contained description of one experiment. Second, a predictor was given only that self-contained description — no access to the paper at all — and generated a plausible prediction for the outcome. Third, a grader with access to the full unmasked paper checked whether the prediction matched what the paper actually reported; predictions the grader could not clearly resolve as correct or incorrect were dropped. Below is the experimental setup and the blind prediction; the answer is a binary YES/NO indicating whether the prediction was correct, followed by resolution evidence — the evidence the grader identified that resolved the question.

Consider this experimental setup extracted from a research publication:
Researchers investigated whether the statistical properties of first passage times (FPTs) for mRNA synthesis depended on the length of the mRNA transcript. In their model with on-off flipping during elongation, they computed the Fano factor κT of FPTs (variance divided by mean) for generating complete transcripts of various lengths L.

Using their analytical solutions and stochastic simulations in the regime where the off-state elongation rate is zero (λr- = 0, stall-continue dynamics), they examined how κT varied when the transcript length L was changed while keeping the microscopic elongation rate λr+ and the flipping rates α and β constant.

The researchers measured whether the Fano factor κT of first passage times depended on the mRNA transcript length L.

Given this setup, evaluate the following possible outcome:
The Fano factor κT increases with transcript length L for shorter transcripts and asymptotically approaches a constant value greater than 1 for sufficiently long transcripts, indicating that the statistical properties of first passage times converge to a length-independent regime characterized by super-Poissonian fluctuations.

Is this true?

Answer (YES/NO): NO